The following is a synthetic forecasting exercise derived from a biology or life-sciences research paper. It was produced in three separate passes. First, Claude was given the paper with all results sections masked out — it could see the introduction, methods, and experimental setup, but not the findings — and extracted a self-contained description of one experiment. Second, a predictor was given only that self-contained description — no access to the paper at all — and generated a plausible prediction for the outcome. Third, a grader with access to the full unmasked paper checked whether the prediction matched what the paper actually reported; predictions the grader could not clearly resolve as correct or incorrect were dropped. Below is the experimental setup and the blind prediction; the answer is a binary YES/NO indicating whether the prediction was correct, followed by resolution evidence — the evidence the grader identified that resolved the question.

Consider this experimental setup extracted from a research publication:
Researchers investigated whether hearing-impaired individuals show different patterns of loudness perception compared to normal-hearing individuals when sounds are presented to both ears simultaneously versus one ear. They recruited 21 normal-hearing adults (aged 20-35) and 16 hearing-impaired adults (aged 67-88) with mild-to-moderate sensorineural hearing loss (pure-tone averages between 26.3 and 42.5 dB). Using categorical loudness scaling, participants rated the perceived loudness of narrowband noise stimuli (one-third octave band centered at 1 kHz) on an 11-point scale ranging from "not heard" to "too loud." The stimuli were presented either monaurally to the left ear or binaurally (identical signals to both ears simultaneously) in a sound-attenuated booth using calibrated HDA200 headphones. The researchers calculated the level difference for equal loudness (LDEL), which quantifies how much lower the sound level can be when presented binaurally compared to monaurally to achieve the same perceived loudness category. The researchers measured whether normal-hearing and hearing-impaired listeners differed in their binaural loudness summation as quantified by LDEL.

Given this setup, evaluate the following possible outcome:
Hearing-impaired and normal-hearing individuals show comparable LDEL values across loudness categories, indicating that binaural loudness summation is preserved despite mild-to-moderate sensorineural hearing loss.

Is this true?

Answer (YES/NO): NO